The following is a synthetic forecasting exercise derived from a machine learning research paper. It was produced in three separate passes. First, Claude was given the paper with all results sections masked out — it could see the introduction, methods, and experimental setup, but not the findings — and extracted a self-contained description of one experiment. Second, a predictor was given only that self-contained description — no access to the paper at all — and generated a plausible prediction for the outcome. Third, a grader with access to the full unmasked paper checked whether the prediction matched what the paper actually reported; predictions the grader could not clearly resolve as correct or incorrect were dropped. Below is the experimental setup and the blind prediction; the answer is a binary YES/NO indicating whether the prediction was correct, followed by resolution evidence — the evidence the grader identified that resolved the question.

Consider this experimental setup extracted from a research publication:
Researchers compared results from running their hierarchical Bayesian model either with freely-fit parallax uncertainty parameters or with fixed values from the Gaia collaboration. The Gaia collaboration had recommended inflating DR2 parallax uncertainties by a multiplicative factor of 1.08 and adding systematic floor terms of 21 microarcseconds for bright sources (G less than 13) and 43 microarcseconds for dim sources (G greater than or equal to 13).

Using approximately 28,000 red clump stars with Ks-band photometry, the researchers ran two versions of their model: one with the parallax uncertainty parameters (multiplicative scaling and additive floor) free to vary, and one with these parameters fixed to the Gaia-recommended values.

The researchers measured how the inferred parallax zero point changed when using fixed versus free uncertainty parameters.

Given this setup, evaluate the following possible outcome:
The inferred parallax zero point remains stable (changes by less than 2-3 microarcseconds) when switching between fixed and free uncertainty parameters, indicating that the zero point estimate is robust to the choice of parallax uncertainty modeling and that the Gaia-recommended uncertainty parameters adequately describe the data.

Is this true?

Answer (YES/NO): NO